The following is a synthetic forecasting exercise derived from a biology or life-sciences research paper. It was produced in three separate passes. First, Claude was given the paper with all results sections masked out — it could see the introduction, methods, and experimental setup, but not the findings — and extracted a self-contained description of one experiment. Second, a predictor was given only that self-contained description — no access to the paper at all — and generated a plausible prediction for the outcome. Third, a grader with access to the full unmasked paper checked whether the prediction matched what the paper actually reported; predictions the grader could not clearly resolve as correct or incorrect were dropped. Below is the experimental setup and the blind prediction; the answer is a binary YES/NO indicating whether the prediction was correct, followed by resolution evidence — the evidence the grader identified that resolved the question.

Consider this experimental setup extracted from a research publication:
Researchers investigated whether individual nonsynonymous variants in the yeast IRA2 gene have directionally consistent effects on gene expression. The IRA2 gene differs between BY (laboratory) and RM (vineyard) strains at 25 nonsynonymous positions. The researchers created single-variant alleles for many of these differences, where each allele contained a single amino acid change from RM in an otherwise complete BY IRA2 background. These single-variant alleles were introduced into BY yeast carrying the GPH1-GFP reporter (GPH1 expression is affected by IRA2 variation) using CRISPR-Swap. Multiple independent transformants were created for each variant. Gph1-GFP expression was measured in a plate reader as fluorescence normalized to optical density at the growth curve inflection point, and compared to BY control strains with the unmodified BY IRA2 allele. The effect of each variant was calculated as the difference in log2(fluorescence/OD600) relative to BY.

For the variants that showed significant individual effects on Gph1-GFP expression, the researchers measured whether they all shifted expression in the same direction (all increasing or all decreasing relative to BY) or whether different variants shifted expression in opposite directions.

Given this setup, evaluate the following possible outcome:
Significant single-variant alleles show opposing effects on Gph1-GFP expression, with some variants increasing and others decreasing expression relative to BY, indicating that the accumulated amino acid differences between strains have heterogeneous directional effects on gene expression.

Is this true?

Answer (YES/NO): YES